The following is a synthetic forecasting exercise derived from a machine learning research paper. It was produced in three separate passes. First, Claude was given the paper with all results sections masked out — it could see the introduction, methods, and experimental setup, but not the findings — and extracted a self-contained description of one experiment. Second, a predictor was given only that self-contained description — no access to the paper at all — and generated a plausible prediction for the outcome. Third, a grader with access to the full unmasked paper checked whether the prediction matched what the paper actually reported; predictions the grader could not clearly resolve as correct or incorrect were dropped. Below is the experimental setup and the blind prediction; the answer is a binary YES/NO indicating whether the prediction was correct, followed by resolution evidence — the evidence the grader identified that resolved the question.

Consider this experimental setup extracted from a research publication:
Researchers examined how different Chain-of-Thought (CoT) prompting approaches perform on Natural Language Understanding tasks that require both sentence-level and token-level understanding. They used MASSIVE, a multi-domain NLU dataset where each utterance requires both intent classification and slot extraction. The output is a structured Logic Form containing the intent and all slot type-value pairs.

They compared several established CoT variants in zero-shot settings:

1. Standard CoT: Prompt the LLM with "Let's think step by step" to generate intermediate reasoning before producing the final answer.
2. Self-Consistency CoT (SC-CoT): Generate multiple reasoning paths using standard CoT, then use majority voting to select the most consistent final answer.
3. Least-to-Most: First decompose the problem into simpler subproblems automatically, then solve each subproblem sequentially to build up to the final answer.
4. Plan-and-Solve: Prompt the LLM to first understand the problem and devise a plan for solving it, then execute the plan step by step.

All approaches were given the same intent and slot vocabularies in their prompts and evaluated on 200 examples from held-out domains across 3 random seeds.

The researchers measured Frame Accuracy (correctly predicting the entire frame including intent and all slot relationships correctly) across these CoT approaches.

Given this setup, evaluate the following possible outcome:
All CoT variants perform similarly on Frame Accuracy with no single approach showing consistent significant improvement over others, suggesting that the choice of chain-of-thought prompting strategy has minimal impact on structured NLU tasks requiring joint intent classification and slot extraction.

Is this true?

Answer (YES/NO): NO